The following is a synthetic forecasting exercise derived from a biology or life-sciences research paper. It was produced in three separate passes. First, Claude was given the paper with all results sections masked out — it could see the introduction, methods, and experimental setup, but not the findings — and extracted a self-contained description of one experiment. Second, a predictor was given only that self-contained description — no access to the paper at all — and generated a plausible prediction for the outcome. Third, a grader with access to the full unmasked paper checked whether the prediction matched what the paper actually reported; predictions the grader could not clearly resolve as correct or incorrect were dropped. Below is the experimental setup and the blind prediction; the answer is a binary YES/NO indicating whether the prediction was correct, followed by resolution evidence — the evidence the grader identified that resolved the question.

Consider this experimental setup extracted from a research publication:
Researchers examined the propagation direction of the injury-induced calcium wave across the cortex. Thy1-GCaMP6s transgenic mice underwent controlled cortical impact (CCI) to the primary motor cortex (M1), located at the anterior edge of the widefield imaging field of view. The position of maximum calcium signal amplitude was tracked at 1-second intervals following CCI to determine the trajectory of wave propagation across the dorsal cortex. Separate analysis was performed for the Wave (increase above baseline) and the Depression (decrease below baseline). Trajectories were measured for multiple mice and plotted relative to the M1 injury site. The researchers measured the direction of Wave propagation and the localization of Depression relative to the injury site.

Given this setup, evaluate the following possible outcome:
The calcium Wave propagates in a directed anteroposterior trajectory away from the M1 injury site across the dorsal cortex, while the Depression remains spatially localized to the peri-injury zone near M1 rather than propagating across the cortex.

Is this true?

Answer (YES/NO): YES